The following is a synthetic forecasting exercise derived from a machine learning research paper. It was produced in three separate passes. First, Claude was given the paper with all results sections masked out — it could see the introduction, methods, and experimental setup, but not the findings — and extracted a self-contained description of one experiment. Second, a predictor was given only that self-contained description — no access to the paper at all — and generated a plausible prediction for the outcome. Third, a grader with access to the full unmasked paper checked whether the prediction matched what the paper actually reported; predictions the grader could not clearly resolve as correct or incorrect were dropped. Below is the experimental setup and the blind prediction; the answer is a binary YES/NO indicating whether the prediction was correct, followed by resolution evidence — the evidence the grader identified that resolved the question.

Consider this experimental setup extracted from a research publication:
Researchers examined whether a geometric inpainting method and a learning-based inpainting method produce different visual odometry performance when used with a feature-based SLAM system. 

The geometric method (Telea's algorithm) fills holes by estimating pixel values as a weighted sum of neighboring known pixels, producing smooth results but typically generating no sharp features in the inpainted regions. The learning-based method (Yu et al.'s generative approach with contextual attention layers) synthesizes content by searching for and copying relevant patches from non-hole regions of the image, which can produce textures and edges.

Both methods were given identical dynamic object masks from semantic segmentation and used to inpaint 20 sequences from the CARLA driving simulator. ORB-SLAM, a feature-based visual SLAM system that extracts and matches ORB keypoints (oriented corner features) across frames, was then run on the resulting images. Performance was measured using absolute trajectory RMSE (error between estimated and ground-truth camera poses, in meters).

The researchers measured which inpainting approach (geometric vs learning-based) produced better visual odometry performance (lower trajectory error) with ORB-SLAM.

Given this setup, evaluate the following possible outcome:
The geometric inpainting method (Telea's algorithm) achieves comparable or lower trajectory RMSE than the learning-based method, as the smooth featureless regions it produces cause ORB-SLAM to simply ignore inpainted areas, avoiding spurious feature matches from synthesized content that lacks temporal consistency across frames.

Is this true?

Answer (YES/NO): YES